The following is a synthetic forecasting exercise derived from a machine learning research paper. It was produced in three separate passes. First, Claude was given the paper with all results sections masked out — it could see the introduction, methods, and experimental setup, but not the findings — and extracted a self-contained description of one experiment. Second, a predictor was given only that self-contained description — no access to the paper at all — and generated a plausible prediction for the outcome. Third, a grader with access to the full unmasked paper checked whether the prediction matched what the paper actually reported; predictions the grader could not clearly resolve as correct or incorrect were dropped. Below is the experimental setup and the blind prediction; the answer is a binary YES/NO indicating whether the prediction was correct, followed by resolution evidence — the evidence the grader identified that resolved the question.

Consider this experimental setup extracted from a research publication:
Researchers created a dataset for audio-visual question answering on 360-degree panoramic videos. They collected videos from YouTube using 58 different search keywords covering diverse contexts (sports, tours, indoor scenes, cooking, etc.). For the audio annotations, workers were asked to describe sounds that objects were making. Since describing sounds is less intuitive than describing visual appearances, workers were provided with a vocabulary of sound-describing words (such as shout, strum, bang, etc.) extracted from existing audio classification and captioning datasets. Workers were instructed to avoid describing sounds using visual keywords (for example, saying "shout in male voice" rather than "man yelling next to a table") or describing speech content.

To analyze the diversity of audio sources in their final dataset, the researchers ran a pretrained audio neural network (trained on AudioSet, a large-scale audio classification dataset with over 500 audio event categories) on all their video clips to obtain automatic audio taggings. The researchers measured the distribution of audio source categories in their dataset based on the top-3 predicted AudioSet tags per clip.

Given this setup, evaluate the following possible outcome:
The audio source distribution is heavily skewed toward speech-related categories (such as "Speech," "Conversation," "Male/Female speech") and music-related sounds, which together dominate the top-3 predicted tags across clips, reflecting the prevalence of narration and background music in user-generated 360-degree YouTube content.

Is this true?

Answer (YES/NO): NO